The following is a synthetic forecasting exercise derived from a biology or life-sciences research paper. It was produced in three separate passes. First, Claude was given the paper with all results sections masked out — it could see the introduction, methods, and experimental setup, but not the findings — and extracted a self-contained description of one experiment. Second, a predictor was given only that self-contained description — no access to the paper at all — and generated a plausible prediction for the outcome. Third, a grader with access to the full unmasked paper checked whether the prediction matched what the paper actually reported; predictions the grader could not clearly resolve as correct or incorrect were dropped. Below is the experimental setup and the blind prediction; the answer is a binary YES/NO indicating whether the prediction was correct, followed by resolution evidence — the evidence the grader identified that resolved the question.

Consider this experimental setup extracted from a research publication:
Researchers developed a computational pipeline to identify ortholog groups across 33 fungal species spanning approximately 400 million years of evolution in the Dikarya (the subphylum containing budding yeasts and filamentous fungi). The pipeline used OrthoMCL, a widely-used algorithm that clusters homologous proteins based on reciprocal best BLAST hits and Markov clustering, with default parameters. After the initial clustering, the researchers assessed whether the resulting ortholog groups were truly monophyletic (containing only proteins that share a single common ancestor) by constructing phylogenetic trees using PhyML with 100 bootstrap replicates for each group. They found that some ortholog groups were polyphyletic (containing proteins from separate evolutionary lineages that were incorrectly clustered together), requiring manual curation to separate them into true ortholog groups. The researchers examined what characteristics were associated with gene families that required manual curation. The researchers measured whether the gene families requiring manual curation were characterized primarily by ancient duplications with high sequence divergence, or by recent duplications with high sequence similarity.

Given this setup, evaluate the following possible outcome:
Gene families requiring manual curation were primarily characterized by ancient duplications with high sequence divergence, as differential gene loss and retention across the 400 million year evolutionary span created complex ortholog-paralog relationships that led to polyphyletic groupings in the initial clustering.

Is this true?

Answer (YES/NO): NO